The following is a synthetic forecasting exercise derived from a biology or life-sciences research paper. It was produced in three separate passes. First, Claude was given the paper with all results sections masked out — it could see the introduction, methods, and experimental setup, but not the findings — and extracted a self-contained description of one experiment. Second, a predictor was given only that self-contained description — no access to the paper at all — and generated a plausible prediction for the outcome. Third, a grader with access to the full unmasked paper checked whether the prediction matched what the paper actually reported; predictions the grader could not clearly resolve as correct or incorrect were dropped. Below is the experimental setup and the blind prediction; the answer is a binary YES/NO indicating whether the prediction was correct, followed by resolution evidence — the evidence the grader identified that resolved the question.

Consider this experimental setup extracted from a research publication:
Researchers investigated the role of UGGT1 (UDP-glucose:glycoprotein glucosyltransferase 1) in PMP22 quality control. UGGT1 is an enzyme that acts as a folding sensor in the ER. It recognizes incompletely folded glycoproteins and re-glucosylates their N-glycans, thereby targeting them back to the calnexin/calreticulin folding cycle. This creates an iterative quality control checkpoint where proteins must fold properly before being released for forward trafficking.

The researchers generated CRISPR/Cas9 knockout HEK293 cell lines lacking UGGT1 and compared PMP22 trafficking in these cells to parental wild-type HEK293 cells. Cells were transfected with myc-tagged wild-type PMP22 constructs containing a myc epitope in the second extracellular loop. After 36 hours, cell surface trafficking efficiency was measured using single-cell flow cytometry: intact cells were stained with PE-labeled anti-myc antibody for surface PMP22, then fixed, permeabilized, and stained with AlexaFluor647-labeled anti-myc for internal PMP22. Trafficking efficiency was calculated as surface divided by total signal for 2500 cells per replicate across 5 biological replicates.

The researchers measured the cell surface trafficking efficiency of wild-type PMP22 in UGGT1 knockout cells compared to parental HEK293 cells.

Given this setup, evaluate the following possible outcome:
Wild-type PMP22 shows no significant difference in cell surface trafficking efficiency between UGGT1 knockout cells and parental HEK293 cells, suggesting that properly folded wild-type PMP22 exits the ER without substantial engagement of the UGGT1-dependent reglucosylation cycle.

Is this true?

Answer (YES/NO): NO